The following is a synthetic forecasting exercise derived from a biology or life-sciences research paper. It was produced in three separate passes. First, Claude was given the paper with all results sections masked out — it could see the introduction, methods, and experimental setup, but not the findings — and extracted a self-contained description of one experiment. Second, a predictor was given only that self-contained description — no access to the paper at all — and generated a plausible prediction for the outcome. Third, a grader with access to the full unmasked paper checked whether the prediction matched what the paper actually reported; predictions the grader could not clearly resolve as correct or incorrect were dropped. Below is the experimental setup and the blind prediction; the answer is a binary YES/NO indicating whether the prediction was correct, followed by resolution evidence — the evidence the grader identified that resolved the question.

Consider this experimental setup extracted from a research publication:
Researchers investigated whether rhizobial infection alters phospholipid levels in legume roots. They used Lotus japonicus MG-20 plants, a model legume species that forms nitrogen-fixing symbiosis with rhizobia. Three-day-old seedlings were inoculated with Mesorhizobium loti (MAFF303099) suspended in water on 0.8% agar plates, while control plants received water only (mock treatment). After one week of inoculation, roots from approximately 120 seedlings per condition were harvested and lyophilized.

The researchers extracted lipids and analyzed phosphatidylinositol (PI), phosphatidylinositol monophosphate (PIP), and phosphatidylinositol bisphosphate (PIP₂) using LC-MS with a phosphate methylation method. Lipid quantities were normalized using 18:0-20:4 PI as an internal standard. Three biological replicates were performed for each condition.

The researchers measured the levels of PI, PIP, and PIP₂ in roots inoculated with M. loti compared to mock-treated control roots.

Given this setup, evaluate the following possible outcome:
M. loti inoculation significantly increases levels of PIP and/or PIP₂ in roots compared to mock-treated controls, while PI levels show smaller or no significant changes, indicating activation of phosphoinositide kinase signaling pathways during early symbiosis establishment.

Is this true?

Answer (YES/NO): NO